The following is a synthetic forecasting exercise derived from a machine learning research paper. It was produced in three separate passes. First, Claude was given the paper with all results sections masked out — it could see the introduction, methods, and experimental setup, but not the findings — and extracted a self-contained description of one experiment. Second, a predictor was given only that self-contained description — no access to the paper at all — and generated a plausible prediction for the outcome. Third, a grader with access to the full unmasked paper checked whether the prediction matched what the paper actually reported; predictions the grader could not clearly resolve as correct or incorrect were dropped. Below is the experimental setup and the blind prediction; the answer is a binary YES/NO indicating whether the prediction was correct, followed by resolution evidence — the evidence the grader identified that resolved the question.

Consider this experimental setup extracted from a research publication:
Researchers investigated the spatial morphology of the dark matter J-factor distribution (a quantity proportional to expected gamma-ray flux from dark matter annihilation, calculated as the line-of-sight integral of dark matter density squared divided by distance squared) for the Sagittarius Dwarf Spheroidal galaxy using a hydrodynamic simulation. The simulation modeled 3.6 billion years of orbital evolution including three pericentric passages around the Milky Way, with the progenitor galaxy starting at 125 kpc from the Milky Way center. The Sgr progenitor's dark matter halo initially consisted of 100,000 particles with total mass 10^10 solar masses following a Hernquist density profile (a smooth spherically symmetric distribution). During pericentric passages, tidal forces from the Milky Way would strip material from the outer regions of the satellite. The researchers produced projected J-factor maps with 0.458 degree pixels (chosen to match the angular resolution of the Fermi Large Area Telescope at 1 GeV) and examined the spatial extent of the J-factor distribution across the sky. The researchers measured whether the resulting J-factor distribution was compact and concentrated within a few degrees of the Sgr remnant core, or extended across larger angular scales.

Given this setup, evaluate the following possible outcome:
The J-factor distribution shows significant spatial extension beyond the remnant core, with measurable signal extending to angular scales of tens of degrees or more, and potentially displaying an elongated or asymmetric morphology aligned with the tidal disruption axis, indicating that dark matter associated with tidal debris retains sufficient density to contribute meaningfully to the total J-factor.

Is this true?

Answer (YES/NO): NO